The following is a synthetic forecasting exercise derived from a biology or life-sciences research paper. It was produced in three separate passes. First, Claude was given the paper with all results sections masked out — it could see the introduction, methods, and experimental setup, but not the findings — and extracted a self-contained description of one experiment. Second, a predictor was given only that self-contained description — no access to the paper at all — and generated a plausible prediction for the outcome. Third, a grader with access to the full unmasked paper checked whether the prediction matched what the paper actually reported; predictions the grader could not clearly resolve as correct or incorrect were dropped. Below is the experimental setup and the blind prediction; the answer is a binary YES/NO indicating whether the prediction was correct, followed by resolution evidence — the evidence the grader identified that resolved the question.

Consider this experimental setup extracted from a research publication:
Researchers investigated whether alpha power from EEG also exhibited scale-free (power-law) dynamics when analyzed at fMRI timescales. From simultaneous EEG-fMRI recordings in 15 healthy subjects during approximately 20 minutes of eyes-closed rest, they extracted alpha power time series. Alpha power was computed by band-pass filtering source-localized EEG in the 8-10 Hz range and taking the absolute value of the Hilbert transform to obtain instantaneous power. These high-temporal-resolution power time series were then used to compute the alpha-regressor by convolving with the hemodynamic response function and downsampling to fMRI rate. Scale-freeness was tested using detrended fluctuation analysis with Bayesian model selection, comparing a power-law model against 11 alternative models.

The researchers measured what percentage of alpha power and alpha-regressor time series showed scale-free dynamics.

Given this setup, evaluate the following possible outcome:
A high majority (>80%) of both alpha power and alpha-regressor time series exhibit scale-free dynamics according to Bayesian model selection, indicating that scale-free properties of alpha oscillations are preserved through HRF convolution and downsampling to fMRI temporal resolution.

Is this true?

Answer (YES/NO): NO